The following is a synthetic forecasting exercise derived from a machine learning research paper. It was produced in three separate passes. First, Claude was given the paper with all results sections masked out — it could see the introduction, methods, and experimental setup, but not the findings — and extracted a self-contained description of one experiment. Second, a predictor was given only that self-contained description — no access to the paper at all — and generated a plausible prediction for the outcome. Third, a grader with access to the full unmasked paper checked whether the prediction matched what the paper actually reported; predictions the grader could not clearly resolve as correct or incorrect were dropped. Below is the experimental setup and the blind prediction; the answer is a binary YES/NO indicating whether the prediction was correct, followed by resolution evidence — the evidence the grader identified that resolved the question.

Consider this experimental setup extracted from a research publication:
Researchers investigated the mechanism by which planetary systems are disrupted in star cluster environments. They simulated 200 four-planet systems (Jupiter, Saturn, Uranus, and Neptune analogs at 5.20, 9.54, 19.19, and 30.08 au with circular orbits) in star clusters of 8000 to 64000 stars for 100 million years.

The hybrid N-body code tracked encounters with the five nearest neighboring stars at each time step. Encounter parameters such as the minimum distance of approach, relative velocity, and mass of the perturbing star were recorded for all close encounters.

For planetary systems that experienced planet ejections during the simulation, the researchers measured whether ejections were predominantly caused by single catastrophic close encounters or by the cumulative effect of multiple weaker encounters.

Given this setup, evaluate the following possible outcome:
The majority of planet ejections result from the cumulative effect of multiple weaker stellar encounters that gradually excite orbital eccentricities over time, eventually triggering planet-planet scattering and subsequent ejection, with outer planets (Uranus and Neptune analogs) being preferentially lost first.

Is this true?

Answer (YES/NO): NO